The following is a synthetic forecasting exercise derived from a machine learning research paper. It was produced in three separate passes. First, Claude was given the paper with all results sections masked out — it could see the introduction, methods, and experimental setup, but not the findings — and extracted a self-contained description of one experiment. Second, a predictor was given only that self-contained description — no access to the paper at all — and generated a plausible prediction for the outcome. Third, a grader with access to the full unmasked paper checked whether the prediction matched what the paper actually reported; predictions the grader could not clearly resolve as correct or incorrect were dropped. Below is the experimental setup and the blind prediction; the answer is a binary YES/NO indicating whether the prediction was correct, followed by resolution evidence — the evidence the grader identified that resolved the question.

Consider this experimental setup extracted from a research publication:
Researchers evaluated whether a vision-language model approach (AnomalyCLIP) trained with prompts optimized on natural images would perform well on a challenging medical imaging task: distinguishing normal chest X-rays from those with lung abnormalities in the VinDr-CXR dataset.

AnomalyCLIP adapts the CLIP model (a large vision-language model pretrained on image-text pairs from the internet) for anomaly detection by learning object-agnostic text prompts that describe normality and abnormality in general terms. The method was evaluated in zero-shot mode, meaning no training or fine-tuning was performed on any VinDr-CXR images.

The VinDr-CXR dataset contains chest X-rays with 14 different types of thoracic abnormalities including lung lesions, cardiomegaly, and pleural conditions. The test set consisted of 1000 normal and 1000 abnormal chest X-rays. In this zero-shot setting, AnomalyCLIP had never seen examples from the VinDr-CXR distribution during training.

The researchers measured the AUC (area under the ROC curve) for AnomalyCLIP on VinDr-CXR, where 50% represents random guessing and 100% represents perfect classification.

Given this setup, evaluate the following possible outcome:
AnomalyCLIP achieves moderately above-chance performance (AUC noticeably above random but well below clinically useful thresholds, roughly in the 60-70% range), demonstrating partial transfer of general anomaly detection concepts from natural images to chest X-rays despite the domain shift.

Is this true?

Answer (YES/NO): NO